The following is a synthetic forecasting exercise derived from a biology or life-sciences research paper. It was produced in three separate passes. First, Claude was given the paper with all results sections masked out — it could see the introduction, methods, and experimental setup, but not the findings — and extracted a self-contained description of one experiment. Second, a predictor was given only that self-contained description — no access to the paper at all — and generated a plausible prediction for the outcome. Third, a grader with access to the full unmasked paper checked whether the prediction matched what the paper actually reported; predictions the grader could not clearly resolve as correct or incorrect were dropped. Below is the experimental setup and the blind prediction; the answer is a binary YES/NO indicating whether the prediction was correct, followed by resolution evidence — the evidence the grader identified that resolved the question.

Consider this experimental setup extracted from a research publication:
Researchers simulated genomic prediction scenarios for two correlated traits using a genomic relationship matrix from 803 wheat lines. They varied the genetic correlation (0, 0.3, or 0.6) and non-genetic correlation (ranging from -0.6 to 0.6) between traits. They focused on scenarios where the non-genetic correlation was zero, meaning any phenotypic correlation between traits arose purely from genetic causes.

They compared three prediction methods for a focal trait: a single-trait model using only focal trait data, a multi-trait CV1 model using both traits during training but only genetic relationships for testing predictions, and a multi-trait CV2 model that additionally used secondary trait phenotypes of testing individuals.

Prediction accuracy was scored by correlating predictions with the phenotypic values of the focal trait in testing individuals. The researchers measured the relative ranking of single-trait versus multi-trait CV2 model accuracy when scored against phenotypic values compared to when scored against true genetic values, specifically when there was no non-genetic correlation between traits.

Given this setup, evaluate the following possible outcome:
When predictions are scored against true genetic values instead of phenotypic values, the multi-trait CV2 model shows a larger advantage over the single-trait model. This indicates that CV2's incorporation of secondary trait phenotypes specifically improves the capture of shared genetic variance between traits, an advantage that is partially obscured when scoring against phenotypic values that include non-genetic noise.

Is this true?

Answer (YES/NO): NO